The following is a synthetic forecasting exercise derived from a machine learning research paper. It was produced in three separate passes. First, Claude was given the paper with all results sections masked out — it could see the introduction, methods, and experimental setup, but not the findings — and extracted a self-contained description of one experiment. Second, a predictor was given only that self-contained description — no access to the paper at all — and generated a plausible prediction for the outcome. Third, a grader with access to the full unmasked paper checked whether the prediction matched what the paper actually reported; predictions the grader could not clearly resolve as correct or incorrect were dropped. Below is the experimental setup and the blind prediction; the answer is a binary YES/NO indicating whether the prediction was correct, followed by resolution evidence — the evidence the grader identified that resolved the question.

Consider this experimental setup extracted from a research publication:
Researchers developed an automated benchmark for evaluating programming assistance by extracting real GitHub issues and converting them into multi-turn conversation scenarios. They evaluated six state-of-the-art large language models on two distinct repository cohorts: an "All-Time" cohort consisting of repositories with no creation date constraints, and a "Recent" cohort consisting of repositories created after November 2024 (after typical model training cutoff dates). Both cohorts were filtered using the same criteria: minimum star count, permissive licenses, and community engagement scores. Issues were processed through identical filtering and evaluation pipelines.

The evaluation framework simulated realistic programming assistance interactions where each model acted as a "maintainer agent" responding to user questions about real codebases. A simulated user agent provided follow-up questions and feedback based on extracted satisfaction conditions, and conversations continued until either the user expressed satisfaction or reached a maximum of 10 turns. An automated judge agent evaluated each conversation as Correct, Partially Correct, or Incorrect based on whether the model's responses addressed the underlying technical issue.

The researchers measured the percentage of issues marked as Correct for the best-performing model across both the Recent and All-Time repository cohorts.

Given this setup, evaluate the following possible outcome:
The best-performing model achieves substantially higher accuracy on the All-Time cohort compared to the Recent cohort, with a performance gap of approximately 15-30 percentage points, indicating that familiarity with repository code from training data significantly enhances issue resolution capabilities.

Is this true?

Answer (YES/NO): NO